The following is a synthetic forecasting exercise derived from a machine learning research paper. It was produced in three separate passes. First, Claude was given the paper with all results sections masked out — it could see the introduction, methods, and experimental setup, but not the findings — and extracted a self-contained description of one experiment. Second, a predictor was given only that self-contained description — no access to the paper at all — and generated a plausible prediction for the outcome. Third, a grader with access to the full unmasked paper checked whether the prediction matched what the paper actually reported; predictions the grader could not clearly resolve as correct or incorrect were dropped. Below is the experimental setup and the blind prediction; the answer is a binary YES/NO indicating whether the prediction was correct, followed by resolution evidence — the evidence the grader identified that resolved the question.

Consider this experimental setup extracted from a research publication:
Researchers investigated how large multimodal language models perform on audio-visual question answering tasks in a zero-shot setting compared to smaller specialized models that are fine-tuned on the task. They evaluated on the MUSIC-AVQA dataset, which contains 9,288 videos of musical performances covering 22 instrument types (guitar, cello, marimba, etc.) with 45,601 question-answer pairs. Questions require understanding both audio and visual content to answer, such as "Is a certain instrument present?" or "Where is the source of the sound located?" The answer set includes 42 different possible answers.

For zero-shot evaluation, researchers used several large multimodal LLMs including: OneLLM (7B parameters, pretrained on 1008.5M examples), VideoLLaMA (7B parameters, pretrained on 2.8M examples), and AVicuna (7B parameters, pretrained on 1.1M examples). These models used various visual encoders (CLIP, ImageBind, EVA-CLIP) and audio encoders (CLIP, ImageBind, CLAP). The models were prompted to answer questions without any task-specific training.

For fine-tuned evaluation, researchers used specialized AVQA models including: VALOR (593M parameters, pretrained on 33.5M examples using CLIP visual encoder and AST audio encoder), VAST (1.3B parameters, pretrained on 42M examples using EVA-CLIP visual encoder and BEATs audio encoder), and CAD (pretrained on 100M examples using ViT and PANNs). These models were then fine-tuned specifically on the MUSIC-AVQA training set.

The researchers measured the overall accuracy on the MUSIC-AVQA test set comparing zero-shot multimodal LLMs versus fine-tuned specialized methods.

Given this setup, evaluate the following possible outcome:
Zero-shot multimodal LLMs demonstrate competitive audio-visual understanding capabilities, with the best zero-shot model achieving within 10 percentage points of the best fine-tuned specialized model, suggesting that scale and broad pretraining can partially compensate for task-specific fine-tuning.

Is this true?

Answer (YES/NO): NO